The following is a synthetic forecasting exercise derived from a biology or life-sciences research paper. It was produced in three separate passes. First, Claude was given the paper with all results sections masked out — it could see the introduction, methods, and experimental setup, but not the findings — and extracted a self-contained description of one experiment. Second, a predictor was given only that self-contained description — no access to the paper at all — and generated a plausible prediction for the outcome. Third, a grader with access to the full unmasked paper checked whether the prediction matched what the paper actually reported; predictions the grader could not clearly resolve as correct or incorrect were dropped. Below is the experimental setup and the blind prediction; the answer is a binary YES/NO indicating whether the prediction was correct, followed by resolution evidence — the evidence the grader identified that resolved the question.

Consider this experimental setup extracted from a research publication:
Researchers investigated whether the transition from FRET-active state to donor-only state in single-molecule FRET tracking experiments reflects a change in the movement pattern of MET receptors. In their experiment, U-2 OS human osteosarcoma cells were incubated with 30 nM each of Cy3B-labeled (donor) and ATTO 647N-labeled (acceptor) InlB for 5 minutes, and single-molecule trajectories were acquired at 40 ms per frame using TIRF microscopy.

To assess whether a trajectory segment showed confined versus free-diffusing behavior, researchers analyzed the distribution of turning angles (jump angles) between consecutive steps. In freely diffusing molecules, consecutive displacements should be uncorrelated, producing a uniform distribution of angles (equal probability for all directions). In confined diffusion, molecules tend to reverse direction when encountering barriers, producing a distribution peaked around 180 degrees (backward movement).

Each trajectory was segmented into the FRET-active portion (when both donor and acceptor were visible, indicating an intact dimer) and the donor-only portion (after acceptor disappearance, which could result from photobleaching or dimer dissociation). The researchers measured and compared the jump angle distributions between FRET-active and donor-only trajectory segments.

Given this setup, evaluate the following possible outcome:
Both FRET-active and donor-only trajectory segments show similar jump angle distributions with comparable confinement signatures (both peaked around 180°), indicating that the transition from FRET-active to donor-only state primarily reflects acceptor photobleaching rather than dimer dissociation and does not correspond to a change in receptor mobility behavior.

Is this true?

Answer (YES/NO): NO